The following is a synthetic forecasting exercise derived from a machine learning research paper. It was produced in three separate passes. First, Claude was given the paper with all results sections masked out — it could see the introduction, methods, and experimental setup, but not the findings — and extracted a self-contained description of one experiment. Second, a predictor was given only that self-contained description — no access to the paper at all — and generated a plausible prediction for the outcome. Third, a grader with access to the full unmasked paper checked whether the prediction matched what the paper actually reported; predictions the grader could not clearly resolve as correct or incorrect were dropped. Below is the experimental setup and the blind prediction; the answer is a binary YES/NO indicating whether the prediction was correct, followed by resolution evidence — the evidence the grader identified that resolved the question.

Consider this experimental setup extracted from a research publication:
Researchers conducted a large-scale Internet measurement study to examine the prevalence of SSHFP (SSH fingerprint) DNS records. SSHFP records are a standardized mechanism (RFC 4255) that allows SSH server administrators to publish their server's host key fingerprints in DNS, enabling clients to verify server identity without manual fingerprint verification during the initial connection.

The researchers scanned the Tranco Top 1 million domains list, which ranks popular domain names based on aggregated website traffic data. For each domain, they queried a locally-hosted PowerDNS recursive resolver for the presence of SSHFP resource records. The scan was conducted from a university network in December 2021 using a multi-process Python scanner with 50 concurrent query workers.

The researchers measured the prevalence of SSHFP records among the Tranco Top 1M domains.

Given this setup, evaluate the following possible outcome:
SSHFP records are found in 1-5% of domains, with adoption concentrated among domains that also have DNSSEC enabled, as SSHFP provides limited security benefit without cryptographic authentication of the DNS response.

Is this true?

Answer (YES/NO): NO